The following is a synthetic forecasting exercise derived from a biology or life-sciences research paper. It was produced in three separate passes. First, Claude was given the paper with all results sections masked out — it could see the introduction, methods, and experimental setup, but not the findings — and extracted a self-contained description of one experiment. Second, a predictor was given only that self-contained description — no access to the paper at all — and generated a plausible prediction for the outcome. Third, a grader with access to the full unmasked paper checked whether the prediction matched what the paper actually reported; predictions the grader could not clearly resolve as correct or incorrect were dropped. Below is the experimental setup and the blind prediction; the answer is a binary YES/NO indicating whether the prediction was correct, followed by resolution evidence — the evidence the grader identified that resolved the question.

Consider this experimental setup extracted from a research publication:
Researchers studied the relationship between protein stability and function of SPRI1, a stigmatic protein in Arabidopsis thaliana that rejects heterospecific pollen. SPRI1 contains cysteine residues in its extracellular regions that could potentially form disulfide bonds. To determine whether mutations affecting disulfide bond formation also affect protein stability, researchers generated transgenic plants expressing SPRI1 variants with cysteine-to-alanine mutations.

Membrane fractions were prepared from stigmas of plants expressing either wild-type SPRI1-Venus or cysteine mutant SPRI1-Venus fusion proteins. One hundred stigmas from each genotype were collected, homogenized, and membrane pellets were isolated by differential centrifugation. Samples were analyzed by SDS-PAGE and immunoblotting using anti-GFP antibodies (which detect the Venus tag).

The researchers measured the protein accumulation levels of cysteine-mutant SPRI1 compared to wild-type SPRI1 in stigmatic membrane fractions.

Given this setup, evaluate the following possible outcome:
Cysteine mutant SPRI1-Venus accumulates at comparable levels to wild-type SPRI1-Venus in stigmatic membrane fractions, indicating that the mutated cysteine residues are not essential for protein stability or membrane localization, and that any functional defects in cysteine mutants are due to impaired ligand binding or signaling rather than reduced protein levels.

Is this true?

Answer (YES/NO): NO